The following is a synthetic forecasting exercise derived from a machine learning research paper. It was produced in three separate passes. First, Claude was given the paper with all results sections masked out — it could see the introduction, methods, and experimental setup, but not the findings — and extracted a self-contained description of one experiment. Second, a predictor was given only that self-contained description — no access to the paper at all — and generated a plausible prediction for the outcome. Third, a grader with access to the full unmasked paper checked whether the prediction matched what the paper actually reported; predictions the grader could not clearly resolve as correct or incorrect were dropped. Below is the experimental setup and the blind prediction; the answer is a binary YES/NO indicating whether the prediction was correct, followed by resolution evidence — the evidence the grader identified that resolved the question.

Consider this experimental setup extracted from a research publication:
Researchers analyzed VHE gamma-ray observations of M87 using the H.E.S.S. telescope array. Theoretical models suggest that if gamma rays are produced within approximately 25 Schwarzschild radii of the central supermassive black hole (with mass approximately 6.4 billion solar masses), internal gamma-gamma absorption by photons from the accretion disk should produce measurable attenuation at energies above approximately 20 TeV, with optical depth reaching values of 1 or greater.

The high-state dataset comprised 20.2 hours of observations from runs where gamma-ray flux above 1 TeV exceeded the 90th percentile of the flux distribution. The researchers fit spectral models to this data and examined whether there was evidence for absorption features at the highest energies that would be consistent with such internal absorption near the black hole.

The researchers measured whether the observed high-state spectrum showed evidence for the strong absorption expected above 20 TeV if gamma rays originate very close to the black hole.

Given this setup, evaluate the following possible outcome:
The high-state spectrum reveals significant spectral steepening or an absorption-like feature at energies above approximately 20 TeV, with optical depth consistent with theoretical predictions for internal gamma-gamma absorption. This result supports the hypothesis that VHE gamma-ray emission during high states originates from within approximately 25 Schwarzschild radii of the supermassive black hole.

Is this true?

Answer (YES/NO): NO